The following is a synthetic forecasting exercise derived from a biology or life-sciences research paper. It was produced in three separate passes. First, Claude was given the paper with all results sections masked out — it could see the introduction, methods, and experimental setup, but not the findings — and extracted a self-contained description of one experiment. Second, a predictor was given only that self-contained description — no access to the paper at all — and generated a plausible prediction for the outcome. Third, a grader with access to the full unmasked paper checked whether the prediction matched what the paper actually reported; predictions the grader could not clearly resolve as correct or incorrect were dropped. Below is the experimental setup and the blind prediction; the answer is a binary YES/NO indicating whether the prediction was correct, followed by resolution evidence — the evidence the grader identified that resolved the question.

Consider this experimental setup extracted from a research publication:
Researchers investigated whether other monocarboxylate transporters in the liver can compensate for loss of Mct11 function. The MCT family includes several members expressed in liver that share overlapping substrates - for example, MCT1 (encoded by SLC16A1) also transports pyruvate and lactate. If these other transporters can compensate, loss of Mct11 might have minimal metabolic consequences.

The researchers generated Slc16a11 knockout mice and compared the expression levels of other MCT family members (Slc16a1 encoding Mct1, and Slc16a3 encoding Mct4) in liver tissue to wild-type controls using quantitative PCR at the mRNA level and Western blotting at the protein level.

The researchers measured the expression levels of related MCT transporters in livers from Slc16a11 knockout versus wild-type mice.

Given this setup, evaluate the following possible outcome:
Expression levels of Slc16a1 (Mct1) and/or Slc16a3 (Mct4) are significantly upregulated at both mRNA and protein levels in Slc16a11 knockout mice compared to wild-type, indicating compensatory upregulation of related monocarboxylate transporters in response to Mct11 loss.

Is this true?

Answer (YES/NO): NO